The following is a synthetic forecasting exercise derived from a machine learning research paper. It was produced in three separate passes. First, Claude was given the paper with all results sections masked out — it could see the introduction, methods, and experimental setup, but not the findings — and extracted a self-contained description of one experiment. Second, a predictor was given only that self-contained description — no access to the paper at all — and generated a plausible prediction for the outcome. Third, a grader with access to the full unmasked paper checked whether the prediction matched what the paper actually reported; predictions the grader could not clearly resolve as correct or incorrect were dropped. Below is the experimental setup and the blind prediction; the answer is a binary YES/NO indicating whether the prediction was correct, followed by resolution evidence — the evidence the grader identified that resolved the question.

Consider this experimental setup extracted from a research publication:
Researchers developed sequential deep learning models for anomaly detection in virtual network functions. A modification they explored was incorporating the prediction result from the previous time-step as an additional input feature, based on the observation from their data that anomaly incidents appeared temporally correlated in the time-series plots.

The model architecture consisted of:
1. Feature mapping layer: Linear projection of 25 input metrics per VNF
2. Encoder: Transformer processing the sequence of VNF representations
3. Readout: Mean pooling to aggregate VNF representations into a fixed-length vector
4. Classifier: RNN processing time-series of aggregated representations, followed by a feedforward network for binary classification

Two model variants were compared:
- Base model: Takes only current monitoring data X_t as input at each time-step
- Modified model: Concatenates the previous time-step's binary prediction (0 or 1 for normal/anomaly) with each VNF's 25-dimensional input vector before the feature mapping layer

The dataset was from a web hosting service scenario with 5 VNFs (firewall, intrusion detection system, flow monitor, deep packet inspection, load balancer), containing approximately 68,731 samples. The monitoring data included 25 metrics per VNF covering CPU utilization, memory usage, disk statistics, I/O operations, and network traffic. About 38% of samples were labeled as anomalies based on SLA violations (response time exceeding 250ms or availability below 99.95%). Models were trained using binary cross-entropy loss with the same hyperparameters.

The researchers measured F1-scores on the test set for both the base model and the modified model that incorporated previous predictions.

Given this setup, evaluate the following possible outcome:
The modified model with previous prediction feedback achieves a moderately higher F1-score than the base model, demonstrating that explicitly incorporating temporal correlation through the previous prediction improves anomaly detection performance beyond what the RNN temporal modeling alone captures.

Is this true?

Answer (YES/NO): NO